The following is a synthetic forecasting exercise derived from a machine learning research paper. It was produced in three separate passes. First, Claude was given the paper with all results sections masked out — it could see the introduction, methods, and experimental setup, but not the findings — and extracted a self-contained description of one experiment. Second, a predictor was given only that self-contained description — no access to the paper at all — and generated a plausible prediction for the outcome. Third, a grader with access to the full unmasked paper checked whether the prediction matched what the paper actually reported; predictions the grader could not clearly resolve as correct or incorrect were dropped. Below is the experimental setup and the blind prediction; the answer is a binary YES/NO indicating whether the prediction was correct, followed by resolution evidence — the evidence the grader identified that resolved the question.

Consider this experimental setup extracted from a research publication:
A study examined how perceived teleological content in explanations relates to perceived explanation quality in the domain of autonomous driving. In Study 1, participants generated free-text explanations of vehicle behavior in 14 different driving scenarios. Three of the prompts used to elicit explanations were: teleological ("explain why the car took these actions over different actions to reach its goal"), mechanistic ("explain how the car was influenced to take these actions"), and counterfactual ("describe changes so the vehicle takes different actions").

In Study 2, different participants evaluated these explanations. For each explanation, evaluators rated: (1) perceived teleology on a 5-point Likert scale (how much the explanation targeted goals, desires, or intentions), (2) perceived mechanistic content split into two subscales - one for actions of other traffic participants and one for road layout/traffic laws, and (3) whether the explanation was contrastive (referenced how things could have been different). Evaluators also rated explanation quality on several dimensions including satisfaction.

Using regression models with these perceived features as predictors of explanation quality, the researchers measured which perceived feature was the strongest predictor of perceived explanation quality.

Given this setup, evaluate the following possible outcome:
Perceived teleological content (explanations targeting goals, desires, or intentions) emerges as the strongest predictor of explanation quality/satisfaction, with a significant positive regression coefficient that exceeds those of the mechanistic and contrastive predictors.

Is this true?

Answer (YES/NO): YES